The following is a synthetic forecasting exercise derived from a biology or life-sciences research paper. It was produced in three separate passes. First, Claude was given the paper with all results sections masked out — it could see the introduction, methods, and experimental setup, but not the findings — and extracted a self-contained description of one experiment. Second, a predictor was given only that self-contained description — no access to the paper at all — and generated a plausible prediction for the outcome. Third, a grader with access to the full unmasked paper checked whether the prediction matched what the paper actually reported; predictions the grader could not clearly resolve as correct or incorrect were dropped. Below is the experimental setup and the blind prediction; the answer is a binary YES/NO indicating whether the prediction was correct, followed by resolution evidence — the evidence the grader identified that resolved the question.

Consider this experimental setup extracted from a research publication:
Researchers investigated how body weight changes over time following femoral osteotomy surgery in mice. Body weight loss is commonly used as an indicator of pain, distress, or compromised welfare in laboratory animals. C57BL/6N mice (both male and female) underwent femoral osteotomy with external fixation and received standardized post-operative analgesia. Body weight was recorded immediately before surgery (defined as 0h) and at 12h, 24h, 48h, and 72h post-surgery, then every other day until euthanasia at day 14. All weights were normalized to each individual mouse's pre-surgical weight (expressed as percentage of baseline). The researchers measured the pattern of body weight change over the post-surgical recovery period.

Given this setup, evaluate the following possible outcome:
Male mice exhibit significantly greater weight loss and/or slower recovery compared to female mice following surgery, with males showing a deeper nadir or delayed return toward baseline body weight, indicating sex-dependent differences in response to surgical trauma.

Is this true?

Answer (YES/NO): YES